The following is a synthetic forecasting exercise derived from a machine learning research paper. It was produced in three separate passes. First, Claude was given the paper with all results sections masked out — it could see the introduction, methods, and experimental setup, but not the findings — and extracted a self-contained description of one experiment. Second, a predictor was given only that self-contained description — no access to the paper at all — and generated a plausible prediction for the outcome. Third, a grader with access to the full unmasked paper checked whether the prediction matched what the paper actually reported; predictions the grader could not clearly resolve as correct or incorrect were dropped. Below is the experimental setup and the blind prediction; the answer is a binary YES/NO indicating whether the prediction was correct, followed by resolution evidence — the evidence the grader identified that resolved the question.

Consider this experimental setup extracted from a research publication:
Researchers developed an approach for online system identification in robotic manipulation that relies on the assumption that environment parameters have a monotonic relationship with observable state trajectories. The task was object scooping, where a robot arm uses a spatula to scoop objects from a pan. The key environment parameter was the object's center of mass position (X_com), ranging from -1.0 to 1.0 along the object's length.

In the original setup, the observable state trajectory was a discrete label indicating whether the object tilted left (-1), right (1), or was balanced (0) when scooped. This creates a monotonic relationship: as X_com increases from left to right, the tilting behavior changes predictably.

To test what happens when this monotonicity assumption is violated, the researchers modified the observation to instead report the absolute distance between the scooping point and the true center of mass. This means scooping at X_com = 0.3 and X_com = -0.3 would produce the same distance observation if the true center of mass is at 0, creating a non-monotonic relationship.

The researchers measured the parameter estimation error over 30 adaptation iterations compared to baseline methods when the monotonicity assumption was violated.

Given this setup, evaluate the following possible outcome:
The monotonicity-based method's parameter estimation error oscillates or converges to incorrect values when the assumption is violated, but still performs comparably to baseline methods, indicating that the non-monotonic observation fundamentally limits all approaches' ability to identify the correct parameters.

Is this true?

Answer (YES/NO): NO